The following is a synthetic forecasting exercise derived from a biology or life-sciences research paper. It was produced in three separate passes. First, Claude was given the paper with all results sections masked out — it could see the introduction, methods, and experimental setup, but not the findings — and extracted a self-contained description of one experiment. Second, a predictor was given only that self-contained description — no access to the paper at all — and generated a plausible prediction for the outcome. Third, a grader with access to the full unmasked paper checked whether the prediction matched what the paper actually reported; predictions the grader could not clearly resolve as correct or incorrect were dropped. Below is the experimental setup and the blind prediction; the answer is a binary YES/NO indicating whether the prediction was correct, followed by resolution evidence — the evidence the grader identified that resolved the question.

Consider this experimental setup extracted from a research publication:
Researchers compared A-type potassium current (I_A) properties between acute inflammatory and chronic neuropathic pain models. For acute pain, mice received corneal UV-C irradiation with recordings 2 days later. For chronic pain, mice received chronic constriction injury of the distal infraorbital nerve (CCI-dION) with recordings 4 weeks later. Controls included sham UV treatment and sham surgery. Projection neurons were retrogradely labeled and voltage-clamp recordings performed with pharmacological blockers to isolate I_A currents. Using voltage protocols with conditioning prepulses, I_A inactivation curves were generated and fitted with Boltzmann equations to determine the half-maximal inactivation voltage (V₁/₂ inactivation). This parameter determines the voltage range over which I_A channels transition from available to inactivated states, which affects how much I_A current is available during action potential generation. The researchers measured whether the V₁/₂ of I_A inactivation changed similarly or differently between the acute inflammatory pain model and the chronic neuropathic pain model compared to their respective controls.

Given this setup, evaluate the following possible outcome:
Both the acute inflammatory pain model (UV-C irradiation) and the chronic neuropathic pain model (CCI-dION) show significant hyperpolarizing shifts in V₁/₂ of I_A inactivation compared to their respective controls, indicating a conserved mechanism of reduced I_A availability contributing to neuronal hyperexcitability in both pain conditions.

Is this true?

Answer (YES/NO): NO